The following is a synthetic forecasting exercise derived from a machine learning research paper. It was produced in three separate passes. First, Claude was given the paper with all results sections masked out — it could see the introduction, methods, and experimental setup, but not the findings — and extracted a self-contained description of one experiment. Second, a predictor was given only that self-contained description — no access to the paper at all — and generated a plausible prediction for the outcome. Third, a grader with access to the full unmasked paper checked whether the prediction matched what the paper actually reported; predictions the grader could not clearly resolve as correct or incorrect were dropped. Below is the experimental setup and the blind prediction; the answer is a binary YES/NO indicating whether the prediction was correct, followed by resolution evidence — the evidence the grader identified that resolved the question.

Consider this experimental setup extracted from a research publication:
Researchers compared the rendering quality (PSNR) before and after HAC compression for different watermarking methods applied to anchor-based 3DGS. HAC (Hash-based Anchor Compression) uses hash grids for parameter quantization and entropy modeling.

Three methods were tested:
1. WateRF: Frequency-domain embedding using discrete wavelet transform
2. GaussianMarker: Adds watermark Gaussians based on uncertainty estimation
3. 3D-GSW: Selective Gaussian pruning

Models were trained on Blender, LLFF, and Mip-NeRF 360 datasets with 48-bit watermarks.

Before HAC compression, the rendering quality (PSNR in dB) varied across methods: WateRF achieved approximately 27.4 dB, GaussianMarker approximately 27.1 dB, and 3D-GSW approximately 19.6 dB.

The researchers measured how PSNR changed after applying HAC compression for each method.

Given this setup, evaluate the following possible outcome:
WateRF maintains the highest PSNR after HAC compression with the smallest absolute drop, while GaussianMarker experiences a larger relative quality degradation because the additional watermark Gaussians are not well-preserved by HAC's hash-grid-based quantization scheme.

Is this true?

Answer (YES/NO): NO